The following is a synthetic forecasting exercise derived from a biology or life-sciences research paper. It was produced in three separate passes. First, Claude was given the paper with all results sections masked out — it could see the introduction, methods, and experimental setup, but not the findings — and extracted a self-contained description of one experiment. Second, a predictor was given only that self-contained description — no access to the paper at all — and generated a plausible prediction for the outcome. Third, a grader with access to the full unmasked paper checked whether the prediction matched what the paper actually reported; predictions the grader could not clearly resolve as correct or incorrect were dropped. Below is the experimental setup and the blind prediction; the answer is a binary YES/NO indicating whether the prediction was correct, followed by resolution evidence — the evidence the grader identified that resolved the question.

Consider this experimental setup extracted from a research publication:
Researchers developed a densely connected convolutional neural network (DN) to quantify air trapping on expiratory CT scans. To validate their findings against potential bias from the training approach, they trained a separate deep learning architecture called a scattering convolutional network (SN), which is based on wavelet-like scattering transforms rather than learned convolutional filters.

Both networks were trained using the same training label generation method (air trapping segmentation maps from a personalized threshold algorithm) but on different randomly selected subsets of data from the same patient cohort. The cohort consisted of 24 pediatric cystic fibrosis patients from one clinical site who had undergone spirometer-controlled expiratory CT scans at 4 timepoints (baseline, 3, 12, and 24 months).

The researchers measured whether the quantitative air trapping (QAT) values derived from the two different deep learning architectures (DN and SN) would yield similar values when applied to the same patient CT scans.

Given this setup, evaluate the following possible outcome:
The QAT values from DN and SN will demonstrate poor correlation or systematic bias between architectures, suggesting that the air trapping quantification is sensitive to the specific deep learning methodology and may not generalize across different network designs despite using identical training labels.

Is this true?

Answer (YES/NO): NO